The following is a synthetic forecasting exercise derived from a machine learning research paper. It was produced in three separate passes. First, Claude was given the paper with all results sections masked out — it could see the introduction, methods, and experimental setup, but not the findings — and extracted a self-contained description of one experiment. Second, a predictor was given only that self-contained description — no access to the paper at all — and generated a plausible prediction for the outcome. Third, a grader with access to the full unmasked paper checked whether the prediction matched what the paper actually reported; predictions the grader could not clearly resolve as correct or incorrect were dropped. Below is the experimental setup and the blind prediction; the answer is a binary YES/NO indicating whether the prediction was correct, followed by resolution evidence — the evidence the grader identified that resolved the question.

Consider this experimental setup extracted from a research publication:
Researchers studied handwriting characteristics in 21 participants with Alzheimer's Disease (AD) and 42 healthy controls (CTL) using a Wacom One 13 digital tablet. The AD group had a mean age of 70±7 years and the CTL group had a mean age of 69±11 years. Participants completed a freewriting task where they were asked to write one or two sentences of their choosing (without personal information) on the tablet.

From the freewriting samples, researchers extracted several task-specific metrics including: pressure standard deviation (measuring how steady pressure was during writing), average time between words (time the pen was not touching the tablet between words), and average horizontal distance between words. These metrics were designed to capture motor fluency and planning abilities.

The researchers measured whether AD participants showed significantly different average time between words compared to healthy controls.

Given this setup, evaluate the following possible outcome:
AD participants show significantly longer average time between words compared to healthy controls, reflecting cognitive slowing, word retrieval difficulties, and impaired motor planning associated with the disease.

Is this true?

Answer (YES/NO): YES